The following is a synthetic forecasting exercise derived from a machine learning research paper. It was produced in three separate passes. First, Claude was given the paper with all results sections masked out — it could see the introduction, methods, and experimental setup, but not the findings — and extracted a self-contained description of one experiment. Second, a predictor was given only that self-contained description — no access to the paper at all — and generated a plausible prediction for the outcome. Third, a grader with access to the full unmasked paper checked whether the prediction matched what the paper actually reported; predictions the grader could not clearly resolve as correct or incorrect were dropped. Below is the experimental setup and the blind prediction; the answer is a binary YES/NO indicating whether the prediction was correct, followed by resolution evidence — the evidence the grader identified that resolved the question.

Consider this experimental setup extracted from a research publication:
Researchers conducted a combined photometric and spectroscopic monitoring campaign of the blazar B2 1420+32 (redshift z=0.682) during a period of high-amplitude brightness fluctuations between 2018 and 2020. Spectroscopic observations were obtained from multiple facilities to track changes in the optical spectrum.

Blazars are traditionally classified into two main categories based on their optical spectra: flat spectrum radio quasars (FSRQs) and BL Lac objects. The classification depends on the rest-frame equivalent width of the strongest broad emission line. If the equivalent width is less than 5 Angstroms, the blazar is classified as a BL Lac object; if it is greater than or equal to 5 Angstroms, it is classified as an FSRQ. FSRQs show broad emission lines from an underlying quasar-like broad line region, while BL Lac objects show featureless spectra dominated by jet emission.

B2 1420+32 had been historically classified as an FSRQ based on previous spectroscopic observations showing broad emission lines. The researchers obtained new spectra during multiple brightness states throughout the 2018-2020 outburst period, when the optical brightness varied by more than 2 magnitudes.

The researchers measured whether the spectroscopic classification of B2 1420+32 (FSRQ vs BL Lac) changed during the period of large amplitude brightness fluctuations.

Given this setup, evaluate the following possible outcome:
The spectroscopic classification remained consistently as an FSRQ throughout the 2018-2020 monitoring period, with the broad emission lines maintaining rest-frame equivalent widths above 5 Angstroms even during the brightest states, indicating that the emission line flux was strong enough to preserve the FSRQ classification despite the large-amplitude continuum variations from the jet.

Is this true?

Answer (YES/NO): NO